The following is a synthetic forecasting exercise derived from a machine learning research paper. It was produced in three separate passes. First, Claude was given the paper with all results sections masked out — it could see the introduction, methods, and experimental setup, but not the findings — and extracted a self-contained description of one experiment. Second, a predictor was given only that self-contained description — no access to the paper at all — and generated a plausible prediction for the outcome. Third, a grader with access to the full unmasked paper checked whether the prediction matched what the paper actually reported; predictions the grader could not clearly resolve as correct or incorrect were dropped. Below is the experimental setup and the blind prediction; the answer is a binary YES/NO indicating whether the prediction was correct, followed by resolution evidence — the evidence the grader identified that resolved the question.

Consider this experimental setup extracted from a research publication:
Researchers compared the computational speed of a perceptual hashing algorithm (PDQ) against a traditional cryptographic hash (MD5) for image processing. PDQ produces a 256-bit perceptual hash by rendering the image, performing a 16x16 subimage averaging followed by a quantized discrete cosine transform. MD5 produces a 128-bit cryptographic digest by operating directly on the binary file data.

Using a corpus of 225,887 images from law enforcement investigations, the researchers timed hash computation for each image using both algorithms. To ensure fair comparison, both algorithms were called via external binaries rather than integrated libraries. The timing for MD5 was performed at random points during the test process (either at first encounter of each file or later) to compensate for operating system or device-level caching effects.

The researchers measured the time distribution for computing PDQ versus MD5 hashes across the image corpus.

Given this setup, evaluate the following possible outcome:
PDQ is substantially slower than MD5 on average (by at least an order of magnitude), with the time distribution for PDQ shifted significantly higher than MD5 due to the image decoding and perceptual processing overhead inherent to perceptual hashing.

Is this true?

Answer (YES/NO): NO